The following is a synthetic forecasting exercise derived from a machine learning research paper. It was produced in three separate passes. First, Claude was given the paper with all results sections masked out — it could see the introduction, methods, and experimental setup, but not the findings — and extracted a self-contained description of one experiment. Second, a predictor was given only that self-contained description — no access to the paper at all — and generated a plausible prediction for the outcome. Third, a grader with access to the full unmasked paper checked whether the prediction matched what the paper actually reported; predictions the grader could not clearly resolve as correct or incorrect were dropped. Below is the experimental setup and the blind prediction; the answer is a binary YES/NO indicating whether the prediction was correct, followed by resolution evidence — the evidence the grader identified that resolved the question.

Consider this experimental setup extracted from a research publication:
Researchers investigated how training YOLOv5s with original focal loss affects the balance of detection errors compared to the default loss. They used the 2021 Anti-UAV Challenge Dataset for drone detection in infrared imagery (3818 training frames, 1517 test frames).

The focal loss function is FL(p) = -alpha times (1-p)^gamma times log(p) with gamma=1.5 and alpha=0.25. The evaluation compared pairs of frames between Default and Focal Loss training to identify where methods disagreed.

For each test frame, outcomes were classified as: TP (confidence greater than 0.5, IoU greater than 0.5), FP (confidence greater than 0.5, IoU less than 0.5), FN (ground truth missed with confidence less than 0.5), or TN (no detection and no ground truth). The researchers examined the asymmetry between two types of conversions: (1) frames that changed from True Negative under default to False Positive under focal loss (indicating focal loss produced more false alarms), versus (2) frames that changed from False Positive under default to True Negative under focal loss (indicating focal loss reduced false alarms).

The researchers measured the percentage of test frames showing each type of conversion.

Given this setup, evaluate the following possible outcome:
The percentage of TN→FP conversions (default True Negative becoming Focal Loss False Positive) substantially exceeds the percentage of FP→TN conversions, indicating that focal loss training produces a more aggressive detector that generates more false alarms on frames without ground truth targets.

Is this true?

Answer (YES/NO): NO